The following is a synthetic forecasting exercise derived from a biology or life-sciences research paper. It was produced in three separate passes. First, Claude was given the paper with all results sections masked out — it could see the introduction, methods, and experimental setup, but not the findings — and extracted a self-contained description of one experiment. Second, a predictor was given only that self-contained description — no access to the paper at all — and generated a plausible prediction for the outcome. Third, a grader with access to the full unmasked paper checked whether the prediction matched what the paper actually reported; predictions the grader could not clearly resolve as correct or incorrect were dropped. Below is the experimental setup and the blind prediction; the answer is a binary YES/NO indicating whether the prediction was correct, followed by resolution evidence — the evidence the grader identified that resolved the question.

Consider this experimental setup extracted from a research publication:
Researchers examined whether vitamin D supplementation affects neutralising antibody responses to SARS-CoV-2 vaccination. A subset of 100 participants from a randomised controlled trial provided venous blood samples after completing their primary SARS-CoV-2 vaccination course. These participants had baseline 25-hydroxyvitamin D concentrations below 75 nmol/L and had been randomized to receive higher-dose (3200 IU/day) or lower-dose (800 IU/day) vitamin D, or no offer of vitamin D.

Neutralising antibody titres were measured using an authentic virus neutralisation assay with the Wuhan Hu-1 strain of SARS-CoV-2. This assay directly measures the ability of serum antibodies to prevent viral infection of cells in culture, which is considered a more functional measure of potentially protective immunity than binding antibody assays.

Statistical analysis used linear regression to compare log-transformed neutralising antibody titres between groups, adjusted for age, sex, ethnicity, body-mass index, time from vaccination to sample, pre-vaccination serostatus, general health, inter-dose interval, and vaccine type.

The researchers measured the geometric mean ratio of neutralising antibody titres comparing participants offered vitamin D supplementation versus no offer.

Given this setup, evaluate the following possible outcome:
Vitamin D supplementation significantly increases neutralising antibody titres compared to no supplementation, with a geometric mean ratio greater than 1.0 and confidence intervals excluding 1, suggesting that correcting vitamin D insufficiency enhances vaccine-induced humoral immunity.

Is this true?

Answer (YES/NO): NO